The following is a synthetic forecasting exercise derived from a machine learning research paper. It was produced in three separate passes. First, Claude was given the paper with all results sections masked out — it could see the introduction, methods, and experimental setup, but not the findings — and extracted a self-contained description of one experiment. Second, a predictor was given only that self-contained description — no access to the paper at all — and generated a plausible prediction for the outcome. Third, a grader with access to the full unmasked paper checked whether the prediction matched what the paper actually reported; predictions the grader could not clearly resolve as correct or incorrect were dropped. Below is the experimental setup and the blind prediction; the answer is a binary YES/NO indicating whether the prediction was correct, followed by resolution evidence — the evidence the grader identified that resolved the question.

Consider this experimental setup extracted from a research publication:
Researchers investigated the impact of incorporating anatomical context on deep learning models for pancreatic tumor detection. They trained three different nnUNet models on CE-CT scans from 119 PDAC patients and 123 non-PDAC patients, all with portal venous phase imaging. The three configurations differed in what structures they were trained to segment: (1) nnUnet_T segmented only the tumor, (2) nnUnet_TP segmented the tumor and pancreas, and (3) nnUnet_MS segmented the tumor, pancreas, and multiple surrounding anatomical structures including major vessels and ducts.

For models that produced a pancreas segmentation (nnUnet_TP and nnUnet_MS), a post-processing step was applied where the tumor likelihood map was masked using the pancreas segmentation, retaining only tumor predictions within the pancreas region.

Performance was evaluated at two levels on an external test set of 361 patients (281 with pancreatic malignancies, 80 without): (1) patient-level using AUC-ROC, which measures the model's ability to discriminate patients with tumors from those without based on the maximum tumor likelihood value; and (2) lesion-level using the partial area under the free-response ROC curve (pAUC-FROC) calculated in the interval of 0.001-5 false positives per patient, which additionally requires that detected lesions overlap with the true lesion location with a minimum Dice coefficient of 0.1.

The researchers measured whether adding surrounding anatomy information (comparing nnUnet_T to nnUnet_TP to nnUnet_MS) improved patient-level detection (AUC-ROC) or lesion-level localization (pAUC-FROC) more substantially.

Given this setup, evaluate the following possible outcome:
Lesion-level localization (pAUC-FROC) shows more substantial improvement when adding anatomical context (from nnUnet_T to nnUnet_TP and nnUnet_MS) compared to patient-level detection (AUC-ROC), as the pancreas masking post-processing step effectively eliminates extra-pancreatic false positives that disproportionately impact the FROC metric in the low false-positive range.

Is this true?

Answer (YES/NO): YES